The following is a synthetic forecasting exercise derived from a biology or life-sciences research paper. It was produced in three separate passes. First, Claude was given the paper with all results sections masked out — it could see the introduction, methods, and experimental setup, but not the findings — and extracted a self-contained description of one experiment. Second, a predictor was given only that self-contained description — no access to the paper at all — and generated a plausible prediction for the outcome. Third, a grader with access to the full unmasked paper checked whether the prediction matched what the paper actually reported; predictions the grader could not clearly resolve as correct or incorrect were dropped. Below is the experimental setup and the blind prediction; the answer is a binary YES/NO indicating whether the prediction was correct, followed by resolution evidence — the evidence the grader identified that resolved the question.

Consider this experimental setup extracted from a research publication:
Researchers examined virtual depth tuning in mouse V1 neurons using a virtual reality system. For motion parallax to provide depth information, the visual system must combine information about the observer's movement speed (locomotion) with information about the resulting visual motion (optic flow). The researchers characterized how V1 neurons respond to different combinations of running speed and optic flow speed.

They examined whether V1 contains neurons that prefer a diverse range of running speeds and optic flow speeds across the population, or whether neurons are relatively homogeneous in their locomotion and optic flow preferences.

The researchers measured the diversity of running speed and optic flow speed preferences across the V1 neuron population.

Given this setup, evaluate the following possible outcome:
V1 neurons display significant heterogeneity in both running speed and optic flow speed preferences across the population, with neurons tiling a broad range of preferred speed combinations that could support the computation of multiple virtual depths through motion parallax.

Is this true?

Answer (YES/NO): YES